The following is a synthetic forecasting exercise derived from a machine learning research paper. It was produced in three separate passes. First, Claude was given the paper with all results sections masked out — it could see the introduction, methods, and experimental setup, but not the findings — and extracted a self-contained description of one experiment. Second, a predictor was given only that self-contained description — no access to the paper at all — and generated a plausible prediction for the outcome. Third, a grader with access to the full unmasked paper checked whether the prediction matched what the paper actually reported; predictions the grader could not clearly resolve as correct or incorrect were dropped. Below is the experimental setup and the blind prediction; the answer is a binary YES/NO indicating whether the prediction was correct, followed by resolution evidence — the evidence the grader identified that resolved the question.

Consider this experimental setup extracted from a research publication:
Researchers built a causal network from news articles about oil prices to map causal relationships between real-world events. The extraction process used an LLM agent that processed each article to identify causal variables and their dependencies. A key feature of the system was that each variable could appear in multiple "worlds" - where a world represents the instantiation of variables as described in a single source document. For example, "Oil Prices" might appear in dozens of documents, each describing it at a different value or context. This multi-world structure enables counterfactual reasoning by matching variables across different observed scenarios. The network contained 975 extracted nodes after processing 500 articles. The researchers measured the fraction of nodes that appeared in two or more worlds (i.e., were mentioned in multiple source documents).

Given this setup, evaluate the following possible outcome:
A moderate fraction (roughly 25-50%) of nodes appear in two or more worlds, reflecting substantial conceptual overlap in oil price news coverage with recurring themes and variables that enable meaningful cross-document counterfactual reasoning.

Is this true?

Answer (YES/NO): YES